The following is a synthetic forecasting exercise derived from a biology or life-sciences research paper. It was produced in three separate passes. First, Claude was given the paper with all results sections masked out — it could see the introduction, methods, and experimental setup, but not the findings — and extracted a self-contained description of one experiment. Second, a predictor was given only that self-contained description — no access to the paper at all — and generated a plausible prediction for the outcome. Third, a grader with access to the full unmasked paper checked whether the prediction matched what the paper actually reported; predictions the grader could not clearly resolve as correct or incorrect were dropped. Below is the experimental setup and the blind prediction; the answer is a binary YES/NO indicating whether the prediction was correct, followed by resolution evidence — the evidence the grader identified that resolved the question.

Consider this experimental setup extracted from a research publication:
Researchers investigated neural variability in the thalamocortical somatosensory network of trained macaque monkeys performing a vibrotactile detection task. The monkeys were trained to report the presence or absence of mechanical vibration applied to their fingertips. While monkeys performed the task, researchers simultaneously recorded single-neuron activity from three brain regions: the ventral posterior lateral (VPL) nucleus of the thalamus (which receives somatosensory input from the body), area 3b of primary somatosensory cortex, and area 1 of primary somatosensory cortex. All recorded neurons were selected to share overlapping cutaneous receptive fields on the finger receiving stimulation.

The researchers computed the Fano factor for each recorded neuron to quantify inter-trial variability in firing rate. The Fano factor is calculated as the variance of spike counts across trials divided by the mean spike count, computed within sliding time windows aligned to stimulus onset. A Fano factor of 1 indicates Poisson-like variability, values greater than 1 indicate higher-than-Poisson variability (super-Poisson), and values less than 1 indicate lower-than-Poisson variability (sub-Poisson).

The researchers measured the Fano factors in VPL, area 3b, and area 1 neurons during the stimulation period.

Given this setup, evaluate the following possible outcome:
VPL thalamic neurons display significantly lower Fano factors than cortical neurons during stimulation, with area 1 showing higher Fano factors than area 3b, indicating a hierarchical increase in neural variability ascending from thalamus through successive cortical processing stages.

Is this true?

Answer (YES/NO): YES